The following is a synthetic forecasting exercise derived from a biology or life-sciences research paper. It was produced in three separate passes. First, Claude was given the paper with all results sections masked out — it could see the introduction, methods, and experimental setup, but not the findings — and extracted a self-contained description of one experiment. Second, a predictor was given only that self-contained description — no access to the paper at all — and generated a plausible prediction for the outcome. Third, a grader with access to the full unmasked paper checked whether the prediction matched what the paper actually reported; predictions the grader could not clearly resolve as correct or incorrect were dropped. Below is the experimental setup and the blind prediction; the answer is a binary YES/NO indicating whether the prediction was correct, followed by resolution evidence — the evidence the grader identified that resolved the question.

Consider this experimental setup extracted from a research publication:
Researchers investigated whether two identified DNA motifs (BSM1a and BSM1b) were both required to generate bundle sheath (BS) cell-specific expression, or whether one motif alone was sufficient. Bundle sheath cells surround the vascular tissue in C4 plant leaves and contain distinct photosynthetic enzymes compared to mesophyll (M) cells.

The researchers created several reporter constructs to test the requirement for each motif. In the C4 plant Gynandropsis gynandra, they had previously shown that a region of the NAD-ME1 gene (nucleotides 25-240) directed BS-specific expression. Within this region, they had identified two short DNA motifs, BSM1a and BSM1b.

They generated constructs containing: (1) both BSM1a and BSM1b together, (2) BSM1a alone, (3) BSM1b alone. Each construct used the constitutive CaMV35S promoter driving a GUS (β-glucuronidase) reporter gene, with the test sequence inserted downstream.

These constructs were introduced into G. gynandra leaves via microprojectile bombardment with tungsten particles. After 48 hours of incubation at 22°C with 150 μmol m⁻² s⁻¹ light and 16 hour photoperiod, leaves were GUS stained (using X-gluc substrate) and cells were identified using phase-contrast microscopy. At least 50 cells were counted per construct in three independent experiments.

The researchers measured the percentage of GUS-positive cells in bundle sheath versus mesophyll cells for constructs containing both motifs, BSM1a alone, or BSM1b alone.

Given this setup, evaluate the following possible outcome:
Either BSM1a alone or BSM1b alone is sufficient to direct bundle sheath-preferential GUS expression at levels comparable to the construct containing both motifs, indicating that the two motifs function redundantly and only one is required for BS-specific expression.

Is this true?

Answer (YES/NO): NO